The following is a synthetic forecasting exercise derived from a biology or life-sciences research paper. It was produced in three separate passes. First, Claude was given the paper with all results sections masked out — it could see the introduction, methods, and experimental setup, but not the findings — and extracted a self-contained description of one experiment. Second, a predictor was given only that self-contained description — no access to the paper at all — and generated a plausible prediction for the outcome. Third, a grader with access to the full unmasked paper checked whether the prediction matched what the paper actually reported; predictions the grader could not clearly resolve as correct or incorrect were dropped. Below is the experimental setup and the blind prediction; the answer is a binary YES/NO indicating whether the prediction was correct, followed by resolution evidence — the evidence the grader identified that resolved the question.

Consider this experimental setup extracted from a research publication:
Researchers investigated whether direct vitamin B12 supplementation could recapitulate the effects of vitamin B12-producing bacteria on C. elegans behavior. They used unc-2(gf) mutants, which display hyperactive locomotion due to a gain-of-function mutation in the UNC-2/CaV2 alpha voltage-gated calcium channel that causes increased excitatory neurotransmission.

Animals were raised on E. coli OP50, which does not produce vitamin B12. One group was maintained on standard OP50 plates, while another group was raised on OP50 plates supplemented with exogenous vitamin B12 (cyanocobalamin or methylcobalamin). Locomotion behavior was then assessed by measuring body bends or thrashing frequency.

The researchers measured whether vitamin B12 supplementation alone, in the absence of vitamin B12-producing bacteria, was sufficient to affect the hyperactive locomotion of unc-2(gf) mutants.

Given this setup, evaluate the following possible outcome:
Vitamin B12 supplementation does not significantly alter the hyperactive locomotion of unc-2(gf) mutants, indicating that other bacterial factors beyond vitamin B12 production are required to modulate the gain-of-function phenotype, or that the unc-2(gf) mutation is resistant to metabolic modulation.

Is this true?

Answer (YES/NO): NO